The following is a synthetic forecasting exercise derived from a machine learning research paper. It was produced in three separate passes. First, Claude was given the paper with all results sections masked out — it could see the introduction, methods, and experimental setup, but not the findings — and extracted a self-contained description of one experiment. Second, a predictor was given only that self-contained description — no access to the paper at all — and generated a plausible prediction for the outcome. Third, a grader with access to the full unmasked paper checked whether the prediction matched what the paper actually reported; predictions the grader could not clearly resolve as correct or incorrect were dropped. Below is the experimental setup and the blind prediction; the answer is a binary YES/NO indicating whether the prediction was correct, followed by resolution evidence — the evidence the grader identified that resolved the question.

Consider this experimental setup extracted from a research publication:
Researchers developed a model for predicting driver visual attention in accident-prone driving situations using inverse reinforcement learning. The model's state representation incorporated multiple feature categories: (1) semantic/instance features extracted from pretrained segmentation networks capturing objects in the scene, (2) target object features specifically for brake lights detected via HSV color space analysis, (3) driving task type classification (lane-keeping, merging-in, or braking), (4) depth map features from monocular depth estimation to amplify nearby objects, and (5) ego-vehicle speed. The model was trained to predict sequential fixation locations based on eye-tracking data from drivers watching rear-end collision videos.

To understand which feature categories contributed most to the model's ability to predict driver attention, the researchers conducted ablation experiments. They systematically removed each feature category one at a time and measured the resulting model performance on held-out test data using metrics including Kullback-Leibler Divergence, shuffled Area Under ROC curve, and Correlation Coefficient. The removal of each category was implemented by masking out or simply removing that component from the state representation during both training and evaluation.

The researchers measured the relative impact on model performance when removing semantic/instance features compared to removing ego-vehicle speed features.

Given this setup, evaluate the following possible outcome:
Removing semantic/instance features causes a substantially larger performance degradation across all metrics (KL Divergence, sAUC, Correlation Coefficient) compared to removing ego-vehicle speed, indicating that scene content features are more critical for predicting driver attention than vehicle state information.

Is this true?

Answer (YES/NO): YES